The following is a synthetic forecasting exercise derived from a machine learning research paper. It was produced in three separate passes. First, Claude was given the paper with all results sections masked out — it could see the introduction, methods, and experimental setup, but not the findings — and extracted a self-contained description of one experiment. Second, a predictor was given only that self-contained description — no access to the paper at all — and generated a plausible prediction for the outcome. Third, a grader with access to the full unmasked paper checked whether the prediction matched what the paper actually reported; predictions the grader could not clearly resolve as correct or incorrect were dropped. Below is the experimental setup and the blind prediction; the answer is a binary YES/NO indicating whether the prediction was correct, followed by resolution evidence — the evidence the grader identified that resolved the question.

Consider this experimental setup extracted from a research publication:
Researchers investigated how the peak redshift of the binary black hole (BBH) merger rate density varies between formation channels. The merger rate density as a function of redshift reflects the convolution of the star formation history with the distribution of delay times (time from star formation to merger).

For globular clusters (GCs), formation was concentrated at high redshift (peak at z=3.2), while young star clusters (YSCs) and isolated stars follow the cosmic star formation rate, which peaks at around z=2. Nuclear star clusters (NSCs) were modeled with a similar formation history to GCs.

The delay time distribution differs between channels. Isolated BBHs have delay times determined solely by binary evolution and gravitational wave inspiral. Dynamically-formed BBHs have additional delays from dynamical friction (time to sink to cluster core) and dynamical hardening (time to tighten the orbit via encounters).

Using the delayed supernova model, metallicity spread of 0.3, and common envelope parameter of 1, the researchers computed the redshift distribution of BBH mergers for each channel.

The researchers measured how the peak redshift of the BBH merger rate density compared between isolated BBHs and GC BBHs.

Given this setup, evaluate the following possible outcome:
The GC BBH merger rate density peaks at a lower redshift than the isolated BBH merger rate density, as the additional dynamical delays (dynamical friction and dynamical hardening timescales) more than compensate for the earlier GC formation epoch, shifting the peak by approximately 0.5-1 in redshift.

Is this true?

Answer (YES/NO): NO